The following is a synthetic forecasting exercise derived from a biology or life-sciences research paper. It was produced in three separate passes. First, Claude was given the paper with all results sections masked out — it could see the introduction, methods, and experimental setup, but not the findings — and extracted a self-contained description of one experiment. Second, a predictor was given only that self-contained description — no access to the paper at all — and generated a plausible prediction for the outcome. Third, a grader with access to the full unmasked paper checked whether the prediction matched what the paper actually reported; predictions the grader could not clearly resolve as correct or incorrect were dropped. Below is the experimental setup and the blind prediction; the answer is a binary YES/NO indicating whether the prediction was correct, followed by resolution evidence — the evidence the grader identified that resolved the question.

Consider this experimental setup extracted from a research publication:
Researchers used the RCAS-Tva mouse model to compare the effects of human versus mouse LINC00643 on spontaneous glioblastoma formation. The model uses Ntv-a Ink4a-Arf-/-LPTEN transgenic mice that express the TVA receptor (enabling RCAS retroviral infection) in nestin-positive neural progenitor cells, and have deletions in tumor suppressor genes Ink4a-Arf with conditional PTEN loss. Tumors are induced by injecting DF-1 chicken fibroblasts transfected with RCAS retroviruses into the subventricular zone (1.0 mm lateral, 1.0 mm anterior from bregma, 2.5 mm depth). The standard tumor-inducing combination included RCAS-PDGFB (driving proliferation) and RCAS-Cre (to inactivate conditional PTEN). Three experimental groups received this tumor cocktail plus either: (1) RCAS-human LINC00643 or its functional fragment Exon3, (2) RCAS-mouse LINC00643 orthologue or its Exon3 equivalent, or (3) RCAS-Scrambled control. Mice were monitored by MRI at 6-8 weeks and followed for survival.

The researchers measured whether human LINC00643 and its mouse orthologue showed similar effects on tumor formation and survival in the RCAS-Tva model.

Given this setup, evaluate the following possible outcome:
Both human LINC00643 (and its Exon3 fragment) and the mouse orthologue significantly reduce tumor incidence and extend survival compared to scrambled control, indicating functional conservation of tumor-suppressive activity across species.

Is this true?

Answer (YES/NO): YES